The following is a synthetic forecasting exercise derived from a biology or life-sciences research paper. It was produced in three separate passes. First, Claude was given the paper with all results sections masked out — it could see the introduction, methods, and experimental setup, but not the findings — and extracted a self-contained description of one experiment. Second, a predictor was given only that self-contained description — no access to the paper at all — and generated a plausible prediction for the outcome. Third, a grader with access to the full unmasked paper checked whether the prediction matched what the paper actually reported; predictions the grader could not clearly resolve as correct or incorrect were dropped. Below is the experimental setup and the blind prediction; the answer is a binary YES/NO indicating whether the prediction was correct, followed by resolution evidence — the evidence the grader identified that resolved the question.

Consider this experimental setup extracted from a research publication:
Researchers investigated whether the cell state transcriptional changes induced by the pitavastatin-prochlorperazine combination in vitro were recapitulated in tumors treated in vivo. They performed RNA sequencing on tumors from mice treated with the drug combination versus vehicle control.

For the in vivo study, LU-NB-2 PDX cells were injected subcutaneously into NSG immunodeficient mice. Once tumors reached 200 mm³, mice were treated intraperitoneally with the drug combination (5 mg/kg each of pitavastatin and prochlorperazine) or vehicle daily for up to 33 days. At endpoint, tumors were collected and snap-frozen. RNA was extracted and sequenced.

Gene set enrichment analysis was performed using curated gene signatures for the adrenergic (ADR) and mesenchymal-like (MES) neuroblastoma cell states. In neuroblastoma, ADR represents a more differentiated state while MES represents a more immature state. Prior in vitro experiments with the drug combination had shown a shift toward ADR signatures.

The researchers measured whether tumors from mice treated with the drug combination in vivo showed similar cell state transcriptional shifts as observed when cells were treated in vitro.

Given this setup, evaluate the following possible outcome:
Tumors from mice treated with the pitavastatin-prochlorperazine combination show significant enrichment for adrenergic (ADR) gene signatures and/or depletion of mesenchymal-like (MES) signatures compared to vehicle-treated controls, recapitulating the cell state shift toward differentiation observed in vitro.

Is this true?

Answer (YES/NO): NO